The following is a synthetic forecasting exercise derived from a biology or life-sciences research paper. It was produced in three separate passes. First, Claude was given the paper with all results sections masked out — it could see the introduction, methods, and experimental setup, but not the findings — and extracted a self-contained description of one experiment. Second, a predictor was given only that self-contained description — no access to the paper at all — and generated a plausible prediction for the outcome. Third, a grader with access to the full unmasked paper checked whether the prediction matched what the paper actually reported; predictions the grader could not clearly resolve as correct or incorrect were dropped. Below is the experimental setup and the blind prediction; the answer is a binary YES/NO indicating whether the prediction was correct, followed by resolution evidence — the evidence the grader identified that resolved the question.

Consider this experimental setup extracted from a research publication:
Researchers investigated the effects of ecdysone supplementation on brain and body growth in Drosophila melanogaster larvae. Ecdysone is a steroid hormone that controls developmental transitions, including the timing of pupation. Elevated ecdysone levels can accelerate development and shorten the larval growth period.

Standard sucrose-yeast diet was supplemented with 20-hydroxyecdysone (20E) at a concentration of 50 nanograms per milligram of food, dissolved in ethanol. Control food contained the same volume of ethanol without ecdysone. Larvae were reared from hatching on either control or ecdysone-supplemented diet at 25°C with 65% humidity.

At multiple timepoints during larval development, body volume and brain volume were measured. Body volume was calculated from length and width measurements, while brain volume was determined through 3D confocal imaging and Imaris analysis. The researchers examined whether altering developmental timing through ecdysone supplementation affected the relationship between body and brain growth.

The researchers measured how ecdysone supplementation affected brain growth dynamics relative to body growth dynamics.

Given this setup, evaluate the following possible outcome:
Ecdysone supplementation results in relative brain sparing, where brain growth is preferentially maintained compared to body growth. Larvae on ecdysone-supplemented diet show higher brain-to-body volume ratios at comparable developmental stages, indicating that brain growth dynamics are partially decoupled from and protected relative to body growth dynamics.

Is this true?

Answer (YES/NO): YES